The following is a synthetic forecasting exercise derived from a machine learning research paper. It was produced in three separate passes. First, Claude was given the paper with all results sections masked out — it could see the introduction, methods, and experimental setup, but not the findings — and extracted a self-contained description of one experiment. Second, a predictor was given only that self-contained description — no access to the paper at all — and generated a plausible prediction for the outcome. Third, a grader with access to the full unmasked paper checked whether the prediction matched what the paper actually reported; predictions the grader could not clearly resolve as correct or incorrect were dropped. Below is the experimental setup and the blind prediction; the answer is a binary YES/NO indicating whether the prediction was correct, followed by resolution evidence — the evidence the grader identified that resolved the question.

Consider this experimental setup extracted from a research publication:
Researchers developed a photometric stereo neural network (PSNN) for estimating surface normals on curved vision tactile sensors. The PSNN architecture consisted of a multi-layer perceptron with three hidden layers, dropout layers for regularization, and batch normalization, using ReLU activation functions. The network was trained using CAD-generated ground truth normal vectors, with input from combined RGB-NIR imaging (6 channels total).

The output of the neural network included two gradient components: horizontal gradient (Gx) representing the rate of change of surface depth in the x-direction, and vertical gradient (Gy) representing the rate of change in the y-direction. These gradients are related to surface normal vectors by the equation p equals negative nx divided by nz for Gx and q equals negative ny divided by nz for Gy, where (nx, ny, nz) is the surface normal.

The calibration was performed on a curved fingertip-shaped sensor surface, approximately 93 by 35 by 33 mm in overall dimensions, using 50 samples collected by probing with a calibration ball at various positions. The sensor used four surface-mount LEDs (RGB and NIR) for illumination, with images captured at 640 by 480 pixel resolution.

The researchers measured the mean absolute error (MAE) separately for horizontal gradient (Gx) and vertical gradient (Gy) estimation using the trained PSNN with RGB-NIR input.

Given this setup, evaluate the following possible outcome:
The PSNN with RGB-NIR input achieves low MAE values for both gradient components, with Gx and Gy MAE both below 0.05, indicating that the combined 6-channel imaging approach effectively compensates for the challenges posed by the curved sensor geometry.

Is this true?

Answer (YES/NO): YES